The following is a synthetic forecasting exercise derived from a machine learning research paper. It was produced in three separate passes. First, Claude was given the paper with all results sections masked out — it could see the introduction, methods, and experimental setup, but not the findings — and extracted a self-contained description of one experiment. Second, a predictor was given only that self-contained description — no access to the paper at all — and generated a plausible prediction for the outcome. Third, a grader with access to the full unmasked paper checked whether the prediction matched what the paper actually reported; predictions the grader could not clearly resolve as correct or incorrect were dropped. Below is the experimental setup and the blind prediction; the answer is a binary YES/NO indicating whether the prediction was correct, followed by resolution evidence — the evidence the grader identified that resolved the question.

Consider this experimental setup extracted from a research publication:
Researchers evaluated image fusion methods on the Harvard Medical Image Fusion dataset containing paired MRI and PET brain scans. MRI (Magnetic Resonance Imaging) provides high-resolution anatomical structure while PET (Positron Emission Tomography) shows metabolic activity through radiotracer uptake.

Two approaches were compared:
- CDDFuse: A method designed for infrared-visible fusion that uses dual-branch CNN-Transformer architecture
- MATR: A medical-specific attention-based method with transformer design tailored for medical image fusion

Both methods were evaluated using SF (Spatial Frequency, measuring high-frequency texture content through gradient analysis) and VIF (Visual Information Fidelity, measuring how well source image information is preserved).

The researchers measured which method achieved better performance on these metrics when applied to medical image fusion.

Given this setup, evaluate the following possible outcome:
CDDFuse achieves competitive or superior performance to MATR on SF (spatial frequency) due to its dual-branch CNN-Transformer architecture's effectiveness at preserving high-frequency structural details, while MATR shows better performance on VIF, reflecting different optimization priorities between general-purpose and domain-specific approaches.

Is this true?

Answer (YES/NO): YES